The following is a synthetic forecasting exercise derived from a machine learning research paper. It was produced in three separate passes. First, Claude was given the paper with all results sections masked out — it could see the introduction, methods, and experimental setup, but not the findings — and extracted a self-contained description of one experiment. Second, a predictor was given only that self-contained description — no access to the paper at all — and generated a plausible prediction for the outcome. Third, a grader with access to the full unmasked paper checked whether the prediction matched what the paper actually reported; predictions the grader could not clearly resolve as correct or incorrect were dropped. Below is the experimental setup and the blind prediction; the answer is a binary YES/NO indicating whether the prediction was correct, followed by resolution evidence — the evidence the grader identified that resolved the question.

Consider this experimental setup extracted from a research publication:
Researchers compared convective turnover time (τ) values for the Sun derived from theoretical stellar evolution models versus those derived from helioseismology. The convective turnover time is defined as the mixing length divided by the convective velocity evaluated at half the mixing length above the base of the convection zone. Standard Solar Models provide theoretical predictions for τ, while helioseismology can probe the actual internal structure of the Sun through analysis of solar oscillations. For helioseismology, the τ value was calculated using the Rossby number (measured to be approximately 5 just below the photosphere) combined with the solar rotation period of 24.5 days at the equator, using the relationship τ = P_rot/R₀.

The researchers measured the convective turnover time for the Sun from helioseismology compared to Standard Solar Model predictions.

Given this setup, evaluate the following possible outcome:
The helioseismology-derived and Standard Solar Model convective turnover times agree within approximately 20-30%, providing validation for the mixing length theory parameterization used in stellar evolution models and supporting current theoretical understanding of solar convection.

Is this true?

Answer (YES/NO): NO